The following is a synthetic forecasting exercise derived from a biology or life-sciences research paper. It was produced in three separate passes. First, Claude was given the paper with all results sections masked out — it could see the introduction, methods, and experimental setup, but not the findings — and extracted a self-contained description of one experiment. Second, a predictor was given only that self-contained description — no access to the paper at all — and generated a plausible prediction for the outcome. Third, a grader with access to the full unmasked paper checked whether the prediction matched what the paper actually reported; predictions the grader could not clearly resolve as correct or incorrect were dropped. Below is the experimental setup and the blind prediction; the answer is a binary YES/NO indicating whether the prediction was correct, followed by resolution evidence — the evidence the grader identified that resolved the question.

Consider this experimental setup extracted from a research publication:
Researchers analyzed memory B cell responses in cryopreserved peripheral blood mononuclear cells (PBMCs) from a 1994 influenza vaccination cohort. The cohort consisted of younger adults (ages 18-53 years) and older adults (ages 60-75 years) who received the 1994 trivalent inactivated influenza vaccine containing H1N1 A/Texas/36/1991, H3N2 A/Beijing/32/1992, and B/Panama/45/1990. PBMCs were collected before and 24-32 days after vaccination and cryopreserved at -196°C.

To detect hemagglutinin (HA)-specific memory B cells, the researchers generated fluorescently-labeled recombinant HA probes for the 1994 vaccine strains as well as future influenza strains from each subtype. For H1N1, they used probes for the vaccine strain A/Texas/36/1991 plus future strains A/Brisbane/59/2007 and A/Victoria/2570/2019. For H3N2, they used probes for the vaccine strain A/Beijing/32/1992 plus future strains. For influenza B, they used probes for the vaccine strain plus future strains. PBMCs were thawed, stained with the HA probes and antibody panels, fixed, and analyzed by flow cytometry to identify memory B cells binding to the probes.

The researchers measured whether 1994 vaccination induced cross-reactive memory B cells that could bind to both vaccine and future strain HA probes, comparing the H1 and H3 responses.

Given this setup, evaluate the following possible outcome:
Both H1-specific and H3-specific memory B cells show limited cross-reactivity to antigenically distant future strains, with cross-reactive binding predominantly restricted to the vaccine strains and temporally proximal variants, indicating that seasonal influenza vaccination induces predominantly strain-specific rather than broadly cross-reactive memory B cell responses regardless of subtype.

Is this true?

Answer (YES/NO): NO